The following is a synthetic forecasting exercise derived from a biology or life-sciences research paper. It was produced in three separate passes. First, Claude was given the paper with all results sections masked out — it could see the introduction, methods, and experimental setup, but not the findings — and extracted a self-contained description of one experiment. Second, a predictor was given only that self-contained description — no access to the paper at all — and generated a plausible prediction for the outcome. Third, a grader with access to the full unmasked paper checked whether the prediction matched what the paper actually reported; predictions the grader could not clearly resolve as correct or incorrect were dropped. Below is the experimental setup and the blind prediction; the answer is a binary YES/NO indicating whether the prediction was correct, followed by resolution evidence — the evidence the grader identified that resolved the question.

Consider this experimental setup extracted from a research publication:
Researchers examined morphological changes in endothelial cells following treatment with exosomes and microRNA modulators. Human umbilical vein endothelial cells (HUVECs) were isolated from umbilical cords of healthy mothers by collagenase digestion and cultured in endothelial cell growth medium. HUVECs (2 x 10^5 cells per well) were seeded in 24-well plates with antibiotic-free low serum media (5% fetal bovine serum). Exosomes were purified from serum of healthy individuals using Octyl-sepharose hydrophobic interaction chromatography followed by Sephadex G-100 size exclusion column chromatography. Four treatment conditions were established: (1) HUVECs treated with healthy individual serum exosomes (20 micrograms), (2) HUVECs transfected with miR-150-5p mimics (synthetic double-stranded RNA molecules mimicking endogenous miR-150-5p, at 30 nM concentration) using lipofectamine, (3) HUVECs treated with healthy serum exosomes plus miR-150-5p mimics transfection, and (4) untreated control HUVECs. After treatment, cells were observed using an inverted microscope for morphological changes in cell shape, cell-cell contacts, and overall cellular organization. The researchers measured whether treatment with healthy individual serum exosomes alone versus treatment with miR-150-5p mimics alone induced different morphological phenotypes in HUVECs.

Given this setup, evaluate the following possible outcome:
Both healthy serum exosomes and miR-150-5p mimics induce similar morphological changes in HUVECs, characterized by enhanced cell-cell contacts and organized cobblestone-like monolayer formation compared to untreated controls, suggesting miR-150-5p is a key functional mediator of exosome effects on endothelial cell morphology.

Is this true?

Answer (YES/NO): NO